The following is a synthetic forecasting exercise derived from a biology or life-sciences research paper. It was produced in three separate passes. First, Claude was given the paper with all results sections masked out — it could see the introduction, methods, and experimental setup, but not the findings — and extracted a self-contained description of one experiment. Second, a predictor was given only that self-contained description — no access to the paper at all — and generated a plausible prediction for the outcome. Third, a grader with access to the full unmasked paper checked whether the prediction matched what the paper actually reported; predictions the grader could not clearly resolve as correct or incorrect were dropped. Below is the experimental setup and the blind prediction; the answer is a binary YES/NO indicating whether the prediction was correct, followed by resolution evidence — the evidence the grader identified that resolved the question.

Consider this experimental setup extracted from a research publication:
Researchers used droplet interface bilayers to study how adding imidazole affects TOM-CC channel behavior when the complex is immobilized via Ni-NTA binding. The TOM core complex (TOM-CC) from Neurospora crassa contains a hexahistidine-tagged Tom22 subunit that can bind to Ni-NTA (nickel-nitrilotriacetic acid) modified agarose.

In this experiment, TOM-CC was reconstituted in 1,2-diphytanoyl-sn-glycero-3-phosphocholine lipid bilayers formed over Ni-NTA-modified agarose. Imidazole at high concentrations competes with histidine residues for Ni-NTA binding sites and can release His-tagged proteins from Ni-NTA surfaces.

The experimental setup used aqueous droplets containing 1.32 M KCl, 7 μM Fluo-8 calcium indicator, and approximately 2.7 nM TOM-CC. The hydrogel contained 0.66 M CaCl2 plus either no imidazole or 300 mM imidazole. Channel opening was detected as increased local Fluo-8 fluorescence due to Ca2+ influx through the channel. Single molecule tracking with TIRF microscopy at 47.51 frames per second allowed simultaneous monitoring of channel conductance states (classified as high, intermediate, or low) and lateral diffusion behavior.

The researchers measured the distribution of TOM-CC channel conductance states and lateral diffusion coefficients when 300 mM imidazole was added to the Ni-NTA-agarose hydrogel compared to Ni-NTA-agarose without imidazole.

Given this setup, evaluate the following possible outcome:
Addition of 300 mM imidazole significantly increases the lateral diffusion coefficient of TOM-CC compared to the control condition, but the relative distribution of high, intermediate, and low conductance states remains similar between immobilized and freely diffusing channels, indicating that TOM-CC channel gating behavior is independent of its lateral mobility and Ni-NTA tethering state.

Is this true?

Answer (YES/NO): NO